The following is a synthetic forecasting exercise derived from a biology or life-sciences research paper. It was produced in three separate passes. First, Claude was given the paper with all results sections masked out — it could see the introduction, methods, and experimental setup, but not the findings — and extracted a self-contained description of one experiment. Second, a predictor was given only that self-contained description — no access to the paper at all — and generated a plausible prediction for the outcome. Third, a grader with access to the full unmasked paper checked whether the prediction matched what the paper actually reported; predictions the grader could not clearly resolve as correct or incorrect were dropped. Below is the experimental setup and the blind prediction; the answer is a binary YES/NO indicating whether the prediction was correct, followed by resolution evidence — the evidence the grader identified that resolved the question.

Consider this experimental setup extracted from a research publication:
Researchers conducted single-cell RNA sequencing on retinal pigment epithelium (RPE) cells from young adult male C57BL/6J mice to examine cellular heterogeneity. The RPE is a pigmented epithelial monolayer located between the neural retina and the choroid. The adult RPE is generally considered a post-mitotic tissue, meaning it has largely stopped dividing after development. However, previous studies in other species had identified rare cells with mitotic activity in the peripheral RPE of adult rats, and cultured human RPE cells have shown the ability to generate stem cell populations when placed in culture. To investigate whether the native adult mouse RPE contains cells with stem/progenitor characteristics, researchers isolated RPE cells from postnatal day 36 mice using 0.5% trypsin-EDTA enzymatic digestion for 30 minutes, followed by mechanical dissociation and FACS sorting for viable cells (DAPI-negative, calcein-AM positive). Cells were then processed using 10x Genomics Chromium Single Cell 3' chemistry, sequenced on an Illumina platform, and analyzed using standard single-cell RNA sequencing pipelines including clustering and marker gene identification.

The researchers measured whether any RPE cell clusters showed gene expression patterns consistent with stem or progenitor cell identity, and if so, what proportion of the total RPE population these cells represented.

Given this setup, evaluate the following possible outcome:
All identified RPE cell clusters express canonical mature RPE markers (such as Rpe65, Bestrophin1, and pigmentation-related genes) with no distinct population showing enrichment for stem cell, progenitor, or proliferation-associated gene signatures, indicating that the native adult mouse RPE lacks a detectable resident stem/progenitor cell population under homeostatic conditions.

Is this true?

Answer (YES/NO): NO